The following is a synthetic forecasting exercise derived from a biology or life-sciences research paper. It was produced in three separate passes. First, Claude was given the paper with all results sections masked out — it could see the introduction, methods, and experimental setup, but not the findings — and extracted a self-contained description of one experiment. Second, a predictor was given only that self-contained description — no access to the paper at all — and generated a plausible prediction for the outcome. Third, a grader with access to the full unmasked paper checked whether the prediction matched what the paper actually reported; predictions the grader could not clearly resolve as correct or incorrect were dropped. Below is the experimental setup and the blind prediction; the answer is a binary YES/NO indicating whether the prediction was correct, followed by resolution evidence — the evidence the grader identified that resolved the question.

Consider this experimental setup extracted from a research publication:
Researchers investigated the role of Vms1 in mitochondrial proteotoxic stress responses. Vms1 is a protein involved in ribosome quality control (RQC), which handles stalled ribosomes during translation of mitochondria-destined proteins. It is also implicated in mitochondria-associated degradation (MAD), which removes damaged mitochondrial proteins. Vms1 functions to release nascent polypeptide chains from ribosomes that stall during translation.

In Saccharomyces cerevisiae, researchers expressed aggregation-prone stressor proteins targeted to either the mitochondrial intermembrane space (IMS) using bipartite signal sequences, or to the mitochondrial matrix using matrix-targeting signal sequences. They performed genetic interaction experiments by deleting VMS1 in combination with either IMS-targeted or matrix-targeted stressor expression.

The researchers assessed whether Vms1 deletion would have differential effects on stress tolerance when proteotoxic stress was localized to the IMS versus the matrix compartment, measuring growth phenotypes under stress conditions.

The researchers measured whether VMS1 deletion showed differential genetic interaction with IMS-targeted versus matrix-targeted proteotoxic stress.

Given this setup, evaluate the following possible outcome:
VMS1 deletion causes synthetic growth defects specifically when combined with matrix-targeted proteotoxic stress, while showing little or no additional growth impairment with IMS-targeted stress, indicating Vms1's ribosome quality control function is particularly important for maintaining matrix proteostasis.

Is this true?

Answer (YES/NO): YES